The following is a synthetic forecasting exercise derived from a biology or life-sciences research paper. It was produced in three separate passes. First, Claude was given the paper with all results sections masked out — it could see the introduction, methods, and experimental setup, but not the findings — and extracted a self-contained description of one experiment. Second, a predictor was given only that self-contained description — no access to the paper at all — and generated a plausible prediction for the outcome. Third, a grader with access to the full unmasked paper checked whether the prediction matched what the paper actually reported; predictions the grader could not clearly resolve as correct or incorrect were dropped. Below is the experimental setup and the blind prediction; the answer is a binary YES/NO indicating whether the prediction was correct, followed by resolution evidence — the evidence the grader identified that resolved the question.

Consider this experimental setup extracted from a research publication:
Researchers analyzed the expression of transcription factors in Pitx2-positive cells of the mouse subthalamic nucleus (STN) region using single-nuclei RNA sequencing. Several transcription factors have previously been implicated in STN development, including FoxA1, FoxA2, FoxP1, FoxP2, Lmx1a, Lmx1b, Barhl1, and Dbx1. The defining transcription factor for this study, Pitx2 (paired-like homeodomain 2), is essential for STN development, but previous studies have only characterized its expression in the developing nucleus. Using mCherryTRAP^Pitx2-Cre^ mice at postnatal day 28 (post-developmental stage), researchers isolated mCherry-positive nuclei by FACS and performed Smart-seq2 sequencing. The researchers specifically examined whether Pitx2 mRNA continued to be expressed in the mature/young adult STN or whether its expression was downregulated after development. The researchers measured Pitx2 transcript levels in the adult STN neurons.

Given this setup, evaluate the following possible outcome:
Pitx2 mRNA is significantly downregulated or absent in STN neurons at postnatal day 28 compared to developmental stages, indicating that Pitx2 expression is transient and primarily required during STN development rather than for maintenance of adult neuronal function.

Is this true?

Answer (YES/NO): NO